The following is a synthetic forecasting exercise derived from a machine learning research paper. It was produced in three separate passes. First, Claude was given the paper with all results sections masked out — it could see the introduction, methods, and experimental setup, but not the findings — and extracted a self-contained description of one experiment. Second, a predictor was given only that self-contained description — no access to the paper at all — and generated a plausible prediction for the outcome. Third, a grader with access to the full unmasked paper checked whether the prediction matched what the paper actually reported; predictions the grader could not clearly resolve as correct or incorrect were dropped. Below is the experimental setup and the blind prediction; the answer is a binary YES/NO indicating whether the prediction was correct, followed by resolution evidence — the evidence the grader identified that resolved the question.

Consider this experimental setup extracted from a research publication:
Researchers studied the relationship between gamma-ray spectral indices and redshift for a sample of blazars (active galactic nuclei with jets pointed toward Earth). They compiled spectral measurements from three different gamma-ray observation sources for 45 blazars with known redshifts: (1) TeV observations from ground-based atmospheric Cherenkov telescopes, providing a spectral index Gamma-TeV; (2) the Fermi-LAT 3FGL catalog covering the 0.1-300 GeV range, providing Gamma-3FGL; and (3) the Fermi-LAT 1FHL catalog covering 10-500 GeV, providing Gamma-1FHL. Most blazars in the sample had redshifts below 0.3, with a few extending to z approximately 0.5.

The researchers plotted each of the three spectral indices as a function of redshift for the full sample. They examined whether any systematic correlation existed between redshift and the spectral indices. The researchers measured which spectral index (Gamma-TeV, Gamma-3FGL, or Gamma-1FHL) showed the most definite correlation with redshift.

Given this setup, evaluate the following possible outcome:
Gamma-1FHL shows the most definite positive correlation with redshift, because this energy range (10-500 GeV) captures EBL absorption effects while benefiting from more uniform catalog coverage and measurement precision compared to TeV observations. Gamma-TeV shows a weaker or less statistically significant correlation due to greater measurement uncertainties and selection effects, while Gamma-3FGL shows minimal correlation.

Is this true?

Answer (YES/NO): NO